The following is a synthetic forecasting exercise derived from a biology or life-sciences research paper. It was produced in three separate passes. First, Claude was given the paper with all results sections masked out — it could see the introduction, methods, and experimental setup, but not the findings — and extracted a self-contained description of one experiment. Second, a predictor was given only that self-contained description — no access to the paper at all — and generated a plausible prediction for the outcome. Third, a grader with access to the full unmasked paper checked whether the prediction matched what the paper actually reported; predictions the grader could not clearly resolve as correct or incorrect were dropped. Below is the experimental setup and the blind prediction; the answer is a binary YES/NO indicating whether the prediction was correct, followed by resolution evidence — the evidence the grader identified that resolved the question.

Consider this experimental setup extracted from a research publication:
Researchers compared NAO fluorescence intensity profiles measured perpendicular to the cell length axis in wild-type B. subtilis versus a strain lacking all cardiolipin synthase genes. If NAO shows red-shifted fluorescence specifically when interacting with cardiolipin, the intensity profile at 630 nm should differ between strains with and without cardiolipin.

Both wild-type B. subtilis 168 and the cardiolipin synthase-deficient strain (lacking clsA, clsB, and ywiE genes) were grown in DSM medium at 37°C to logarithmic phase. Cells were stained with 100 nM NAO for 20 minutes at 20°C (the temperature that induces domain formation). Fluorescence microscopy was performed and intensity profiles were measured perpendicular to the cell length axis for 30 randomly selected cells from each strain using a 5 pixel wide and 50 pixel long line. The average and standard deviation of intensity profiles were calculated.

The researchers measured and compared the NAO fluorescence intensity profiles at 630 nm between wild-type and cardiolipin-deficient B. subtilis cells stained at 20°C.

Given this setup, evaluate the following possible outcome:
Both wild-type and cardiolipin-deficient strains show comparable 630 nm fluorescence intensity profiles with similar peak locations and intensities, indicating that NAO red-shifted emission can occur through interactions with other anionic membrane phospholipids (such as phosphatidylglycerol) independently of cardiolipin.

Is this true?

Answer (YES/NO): NO